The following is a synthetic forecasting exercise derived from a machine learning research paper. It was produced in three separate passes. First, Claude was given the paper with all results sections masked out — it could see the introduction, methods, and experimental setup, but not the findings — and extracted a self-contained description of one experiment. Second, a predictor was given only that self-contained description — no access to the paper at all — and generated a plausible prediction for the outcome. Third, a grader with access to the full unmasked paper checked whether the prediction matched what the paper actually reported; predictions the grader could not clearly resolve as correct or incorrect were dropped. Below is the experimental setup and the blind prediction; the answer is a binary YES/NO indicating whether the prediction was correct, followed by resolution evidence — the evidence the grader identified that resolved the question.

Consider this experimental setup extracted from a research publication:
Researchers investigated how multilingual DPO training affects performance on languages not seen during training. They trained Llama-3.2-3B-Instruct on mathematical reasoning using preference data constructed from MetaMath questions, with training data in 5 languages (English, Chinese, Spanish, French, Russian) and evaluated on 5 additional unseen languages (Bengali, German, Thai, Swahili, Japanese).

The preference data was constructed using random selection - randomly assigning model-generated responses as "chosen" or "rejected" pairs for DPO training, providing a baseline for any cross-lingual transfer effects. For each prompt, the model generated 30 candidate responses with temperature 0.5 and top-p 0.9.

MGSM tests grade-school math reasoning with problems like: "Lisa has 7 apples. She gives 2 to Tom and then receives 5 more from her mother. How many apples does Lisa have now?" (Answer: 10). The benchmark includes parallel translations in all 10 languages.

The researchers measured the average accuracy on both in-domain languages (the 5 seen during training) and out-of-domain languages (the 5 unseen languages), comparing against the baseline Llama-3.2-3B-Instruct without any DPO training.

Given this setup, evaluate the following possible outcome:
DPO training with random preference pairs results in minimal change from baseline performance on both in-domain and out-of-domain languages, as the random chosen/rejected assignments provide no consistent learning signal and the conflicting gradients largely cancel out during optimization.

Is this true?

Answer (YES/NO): YES